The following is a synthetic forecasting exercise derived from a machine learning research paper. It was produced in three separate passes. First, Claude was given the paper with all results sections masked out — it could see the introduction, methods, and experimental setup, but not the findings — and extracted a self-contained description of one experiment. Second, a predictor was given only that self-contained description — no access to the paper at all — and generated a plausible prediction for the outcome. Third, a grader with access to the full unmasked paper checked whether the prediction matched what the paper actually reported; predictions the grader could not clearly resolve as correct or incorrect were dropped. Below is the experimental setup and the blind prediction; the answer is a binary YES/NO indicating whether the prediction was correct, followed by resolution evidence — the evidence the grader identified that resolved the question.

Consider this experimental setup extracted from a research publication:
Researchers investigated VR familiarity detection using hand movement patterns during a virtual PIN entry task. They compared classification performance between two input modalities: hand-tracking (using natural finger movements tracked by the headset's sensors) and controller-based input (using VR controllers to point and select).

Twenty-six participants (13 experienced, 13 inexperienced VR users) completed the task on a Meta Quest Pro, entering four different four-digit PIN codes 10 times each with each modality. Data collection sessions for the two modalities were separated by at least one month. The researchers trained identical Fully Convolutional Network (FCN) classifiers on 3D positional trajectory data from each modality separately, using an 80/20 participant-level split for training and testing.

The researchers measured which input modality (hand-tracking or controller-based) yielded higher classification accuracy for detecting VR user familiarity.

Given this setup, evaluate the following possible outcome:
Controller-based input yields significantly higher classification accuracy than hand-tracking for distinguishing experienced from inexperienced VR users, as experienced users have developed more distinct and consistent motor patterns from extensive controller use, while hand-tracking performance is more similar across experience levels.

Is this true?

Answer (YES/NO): NO